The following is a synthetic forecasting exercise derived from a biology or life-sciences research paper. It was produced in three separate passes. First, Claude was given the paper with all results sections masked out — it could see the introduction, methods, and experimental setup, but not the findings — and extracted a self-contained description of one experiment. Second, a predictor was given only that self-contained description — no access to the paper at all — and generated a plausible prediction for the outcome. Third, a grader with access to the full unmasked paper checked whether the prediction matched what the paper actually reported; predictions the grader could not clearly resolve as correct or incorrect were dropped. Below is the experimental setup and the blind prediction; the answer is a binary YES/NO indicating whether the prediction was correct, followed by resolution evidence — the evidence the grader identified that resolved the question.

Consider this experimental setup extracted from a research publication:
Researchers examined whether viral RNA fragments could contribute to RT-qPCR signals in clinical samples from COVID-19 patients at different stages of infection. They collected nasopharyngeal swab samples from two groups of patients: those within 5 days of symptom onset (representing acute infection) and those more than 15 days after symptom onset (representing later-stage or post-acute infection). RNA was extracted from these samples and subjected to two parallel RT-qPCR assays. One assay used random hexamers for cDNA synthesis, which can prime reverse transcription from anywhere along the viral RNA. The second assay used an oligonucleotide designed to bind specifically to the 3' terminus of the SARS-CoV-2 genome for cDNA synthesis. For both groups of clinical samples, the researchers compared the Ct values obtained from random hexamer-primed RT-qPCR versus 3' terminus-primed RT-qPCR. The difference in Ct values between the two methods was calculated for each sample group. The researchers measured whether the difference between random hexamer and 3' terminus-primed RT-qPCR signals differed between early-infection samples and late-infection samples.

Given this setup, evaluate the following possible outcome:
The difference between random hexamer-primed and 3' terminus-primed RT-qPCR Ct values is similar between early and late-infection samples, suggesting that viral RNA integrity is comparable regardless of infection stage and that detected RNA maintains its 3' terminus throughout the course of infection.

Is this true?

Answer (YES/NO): NO